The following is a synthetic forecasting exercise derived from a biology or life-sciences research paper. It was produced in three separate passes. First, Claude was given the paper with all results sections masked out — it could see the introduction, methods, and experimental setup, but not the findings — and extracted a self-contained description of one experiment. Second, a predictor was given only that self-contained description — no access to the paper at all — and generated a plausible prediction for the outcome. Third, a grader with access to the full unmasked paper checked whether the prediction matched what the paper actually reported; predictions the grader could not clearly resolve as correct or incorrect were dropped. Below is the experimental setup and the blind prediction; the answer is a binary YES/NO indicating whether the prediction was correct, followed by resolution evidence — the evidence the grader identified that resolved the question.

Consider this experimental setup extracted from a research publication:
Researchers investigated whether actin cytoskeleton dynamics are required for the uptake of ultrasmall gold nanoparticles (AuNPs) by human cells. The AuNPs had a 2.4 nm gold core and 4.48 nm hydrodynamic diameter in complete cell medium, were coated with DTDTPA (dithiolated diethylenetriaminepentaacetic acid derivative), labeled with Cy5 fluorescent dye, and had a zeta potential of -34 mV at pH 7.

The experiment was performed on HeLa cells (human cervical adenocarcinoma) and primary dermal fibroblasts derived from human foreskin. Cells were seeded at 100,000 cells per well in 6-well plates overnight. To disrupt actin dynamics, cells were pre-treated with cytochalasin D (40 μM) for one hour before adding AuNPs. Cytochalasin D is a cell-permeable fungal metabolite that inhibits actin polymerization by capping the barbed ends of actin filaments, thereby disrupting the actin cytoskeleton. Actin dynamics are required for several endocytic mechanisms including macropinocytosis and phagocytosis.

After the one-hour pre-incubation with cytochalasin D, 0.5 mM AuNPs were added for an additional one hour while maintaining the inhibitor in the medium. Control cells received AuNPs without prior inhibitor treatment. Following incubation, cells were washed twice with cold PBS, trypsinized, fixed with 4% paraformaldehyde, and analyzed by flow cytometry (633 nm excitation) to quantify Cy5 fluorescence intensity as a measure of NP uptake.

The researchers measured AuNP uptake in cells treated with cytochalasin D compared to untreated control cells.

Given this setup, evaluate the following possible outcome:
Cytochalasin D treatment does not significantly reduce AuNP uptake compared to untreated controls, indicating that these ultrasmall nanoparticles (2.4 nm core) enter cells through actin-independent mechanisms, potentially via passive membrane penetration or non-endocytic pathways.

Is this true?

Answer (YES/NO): YES